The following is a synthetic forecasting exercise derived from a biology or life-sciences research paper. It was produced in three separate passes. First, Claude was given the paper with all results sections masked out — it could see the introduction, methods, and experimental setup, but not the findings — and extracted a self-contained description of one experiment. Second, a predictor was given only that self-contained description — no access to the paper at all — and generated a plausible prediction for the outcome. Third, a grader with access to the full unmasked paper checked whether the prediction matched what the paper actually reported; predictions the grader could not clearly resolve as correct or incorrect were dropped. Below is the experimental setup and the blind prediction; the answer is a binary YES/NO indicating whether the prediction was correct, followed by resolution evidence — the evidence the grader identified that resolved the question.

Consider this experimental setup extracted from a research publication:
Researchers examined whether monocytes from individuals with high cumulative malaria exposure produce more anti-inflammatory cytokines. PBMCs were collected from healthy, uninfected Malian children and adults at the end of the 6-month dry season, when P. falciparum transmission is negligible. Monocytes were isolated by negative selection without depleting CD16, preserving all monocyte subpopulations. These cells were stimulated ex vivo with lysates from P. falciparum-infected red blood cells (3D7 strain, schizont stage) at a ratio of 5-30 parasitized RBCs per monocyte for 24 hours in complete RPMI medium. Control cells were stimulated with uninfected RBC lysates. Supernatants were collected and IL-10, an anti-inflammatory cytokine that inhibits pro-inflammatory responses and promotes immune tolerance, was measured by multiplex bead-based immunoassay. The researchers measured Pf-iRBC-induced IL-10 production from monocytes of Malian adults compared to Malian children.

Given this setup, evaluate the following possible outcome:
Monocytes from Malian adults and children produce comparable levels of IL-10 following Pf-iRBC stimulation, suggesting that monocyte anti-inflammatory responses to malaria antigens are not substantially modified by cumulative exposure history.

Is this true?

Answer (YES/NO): NO